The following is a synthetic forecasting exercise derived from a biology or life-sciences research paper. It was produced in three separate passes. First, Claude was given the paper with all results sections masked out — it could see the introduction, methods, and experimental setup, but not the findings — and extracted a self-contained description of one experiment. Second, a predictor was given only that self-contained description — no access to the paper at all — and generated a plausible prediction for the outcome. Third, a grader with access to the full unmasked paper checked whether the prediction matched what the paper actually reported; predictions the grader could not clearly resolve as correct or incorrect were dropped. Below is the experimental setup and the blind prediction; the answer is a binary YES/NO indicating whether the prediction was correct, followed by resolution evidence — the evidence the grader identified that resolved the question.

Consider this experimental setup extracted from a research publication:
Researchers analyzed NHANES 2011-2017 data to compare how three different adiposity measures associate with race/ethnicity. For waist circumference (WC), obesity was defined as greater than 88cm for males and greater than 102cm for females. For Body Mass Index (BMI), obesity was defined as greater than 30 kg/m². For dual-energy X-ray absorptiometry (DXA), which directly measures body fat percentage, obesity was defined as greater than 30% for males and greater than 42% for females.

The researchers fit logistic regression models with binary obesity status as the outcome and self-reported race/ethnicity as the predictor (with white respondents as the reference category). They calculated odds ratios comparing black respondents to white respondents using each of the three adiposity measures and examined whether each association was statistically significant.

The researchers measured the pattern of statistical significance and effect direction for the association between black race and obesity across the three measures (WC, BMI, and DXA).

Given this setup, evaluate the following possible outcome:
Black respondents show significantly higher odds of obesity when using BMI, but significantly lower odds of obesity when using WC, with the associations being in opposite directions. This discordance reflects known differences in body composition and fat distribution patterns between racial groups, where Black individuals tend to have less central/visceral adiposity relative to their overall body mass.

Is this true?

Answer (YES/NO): NO